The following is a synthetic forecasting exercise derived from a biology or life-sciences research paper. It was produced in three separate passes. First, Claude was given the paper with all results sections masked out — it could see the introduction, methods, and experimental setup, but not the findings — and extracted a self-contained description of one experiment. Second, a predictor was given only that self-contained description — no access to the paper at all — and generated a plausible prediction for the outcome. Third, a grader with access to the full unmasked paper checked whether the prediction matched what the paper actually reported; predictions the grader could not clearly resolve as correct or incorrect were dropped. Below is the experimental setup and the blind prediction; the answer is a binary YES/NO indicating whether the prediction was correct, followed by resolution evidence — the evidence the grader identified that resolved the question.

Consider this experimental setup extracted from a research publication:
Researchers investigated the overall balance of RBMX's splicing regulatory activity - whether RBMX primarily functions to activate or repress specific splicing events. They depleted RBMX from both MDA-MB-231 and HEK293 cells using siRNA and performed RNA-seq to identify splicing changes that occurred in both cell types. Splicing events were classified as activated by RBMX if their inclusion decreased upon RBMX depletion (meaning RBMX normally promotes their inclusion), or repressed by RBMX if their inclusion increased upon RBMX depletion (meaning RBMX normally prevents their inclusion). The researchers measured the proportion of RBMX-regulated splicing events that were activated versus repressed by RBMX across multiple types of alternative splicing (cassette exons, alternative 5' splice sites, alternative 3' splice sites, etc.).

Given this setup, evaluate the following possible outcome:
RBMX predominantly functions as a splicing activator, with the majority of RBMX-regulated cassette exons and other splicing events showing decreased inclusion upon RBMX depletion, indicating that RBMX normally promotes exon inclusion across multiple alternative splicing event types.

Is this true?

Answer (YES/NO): NO